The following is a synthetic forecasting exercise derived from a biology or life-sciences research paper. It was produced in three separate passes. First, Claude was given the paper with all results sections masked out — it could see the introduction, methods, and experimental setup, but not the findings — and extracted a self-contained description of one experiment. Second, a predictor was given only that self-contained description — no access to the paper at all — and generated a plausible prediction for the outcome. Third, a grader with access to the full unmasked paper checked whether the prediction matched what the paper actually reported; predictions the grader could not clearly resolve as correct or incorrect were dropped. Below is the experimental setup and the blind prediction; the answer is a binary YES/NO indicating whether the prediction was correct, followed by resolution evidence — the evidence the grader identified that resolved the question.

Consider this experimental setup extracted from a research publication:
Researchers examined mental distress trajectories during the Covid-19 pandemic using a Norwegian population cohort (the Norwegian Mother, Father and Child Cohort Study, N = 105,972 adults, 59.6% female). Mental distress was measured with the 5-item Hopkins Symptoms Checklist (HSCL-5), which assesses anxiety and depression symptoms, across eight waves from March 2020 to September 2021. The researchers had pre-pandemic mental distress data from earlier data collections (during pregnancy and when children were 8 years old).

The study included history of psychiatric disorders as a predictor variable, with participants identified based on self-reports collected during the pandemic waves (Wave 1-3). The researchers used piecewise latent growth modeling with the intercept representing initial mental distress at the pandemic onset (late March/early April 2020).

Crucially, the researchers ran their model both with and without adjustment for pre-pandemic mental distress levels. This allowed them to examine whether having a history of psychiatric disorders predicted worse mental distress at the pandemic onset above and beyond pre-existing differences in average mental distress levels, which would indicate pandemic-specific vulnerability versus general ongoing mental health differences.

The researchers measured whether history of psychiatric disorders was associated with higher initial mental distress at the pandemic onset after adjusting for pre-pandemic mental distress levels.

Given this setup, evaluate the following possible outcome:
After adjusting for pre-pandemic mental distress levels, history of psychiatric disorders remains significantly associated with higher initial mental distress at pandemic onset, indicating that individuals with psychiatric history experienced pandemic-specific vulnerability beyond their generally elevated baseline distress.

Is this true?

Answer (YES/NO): YES